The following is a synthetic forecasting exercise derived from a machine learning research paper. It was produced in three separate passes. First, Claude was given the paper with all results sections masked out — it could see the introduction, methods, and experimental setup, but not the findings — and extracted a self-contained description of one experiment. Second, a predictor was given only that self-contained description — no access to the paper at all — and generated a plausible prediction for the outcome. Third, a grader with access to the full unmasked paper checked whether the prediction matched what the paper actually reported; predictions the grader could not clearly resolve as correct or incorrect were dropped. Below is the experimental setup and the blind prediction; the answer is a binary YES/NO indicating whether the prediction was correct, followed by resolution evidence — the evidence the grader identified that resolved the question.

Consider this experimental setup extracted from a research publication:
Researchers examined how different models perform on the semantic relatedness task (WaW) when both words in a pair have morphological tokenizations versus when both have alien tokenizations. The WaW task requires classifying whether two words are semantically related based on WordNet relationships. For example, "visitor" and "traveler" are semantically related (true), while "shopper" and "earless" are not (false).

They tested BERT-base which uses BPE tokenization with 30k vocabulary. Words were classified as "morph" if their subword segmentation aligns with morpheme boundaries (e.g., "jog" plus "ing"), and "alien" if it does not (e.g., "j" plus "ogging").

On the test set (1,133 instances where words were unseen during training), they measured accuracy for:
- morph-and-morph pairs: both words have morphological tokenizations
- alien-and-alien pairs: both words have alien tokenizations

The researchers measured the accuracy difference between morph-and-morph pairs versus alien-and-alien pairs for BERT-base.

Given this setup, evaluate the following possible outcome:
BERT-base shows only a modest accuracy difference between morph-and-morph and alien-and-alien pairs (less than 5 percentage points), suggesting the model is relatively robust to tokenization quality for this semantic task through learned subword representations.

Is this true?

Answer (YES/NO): NO